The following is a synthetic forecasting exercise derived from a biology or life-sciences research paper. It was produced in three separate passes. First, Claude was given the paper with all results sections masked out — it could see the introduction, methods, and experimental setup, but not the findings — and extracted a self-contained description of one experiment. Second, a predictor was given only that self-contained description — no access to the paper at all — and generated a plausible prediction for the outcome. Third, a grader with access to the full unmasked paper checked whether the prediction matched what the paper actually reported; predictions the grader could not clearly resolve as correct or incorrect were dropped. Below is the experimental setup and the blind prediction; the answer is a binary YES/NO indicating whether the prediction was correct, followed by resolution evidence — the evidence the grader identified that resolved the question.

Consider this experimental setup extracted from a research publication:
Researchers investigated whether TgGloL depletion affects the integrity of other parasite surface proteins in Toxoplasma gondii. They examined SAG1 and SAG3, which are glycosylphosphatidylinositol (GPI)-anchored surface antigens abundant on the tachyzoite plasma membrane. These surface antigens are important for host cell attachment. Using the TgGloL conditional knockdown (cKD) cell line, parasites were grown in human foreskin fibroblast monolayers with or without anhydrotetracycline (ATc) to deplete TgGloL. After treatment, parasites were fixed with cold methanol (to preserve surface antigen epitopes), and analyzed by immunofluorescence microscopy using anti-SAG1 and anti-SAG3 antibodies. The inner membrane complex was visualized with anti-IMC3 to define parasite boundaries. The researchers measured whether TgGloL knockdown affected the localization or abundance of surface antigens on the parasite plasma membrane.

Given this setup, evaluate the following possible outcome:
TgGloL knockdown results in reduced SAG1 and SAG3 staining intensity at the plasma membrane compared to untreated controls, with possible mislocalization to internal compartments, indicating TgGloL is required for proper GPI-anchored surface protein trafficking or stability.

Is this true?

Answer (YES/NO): NO